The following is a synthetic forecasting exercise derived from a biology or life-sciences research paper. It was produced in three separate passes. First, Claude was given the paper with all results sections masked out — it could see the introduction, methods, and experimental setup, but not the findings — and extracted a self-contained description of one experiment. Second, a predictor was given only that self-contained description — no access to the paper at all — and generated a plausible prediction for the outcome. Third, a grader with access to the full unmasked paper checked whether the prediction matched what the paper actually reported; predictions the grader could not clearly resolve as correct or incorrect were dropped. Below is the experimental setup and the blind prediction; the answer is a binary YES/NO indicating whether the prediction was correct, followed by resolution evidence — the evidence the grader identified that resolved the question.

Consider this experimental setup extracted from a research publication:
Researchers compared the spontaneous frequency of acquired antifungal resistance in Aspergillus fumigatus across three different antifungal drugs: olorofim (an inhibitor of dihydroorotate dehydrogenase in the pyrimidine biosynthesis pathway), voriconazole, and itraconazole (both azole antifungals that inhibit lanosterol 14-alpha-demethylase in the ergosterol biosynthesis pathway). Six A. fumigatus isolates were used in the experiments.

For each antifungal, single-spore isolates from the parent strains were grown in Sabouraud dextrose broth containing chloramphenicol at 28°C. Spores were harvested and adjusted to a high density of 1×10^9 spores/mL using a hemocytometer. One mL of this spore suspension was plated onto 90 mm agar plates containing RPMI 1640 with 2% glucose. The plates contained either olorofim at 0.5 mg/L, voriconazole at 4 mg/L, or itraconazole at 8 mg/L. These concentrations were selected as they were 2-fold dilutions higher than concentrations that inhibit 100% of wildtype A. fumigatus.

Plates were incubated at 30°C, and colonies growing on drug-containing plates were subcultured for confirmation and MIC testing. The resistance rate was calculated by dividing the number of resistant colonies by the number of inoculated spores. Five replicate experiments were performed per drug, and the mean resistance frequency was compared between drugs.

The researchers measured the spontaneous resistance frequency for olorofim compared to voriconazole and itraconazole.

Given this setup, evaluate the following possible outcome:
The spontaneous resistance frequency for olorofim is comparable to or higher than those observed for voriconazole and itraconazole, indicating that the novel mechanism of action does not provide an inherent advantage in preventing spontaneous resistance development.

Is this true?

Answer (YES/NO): NO